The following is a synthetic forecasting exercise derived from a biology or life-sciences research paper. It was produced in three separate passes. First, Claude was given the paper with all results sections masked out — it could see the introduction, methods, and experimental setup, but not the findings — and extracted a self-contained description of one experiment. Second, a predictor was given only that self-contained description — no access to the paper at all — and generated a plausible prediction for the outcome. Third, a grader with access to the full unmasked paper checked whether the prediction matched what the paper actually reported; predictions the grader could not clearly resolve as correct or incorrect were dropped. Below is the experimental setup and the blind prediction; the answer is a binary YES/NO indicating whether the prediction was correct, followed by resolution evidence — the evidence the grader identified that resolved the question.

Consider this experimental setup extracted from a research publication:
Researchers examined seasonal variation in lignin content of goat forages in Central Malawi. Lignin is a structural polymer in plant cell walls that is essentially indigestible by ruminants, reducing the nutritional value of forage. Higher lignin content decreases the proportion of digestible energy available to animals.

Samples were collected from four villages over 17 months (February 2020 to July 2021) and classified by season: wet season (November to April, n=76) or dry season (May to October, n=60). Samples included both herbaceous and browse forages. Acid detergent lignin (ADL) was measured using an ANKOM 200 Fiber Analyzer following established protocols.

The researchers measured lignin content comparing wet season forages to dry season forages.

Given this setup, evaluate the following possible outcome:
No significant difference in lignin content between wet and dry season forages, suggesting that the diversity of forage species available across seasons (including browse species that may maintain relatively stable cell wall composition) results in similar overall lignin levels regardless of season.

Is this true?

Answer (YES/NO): YES